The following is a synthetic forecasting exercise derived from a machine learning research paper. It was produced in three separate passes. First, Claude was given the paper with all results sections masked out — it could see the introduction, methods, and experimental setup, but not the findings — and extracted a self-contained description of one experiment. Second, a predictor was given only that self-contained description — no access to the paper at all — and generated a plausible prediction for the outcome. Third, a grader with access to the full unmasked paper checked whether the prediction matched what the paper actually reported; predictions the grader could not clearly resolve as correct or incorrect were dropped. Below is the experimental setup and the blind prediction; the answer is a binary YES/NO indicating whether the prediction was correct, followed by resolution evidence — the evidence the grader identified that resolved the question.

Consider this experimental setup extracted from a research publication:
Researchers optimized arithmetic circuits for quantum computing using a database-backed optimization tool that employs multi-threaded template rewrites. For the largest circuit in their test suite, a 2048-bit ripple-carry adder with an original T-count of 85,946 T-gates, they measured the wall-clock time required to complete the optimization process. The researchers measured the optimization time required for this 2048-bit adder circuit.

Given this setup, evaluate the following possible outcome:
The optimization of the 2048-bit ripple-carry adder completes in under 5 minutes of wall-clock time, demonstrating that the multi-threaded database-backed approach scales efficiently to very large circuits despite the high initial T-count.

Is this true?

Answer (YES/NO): NO